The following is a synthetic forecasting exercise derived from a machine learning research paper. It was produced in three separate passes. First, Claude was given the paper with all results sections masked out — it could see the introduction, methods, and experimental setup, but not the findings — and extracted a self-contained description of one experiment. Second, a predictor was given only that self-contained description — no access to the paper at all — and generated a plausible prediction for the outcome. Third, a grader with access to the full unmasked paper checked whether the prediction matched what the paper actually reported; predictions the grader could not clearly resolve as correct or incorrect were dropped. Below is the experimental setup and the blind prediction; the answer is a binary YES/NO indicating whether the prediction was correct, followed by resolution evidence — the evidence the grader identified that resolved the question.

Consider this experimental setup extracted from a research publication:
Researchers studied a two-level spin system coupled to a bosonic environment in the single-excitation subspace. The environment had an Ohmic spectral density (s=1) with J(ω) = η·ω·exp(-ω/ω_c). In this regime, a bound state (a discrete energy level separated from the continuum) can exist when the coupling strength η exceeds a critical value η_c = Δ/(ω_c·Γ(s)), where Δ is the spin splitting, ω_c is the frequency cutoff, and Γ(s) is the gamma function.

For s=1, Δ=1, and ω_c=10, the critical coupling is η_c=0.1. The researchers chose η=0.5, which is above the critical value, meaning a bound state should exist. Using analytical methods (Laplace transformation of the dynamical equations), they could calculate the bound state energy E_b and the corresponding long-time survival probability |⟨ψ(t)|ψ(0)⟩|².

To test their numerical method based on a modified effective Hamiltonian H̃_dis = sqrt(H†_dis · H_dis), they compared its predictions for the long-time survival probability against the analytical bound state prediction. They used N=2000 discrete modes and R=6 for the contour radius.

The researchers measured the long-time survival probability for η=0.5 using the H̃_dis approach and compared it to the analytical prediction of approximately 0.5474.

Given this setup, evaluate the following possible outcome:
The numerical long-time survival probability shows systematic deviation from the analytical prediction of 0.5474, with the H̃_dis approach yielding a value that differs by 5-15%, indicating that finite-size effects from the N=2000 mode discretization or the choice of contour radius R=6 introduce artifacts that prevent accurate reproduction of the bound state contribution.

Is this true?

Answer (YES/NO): NO